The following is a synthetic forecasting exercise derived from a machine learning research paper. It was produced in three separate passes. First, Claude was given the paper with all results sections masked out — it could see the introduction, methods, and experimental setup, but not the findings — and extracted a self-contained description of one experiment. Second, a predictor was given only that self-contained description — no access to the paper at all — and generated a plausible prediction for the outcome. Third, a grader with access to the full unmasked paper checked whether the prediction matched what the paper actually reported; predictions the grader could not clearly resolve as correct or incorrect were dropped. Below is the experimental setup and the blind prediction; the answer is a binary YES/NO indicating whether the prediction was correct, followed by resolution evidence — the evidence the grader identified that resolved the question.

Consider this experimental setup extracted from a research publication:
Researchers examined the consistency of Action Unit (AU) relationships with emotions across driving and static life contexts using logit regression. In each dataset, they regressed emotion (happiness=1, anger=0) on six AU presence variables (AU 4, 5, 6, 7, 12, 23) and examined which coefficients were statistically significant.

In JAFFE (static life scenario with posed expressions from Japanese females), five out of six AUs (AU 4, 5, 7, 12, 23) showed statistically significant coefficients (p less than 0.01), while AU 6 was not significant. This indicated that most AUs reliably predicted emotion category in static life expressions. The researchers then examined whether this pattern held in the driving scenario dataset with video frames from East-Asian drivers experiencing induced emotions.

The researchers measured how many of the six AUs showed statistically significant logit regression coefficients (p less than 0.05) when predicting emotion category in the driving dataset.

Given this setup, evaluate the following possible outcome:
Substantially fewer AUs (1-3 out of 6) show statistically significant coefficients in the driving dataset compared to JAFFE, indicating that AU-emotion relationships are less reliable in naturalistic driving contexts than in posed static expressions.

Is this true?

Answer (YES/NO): YES